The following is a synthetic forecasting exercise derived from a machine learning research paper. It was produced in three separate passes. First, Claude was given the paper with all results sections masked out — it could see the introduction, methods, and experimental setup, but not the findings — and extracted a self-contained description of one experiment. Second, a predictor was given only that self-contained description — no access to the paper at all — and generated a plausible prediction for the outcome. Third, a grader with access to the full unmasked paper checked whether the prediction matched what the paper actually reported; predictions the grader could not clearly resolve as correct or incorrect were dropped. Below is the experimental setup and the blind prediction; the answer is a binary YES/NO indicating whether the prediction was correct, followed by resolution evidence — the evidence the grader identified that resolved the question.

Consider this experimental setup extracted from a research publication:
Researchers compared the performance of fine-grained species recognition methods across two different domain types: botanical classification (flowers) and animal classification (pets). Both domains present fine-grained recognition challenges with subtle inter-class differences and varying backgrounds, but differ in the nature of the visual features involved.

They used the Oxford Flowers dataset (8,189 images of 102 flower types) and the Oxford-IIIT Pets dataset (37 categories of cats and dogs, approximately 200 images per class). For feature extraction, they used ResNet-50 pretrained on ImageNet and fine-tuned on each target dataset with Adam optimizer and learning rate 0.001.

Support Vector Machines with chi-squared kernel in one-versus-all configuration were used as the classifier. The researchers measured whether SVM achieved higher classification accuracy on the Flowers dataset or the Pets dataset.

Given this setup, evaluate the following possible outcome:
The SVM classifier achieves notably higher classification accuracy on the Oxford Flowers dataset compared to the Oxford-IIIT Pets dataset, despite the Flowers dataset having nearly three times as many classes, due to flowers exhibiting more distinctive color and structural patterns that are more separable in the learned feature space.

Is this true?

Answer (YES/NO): YES